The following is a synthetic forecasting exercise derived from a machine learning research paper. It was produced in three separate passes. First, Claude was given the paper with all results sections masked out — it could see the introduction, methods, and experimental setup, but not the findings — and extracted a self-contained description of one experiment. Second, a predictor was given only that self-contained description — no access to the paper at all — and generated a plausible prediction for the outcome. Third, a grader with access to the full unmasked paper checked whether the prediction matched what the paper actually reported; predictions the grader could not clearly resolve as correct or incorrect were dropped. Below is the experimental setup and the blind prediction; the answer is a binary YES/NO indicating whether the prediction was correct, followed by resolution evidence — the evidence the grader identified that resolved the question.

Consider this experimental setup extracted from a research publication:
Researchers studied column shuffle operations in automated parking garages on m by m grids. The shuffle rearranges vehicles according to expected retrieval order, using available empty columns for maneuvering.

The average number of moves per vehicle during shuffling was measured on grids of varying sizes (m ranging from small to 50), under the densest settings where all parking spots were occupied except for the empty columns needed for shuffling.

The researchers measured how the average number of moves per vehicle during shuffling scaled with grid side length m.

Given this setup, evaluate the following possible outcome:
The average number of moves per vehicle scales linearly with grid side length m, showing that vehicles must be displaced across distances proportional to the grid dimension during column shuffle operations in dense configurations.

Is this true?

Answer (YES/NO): YES